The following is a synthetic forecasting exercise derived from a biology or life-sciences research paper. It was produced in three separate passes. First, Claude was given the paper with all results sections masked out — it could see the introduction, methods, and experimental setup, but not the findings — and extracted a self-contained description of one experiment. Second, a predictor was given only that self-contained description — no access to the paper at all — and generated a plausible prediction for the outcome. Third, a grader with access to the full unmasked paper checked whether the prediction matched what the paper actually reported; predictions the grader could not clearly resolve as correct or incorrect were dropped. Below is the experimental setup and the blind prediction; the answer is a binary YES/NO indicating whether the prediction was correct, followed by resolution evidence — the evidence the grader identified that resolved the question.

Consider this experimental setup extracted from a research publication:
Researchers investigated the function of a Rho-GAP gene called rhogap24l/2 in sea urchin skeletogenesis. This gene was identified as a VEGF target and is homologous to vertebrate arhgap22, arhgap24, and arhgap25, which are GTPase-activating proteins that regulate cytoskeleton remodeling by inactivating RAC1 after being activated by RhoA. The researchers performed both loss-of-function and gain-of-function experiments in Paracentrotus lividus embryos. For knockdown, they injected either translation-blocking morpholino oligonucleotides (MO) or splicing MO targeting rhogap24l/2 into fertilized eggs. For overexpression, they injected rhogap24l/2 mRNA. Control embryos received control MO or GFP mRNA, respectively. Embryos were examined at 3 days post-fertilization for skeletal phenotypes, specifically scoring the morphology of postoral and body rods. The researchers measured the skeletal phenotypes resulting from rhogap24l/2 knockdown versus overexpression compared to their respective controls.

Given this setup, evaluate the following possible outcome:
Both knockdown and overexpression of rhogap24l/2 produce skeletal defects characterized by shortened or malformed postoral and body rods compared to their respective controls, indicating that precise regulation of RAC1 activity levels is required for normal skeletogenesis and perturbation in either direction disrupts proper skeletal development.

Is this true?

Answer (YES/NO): NO